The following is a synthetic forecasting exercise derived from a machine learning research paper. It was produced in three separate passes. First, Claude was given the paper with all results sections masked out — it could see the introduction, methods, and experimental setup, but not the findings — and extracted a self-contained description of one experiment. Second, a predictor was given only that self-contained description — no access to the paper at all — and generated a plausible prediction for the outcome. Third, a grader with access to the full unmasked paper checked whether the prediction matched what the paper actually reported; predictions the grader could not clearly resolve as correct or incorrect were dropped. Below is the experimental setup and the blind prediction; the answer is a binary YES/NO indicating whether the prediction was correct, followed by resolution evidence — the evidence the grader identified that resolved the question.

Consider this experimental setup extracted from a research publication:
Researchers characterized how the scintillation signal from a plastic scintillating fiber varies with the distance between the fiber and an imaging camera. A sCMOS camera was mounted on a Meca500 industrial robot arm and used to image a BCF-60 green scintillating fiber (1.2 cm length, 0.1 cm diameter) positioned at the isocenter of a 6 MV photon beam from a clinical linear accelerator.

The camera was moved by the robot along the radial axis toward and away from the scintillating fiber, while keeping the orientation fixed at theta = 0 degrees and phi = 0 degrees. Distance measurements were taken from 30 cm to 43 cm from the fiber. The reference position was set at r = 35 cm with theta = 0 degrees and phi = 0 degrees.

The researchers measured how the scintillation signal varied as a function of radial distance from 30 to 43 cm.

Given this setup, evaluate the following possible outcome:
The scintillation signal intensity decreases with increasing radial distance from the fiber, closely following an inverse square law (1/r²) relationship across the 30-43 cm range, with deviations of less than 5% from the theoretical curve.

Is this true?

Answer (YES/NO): YES